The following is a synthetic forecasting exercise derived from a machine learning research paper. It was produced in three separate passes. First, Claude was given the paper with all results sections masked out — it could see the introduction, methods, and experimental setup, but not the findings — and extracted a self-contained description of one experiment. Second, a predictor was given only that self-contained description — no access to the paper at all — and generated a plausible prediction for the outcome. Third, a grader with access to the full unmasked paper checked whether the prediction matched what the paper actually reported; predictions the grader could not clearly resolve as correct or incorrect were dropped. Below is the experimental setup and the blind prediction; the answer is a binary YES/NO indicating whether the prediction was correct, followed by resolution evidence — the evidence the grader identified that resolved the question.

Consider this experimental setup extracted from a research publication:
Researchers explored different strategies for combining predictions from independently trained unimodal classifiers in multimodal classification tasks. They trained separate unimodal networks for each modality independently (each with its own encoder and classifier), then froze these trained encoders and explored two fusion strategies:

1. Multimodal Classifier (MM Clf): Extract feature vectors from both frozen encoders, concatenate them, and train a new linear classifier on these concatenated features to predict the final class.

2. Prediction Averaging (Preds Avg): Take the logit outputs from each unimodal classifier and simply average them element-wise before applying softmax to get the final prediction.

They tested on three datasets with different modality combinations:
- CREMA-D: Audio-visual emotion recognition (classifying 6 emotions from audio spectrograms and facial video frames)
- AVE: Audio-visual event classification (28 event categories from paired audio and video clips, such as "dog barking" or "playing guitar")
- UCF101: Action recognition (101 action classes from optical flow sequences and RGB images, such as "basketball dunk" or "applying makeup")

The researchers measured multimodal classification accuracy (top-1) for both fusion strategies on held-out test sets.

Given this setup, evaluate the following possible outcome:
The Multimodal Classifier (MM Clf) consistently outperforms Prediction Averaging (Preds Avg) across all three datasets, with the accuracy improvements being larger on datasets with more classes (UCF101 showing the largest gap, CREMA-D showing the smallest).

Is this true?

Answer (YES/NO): NO